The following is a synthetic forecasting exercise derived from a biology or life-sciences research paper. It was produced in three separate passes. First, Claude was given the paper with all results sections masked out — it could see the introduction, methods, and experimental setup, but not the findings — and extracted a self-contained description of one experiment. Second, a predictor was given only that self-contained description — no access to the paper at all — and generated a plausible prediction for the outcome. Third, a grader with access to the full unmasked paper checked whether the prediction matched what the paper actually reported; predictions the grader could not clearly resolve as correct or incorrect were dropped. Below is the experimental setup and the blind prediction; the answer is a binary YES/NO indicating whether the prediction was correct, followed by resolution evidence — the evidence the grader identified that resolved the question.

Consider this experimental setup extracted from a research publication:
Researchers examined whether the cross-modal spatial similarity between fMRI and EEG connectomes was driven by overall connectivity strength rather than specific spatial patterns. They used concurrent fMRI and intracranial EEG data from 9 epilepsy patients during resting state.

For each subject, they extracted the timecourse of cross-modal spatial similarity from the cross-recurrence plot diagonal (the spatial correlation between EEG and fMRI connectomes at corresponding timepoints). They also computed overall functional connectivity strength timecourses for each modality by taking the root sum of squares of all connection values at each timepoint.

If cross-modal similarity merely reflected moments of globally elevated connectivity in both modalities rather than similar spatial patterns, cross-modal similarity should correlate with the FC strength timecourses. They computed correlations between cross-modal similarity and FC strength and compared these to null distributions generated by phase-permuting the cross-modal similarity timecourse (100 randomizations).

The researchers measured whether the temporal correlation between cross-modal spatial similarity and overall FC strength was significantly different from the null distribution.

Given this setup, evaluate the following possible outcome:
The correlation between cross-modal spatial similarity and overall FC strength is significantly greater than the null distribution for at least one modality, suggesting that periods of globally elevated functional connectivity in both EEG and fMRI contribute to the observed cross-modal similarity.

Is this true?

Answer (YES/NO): NO